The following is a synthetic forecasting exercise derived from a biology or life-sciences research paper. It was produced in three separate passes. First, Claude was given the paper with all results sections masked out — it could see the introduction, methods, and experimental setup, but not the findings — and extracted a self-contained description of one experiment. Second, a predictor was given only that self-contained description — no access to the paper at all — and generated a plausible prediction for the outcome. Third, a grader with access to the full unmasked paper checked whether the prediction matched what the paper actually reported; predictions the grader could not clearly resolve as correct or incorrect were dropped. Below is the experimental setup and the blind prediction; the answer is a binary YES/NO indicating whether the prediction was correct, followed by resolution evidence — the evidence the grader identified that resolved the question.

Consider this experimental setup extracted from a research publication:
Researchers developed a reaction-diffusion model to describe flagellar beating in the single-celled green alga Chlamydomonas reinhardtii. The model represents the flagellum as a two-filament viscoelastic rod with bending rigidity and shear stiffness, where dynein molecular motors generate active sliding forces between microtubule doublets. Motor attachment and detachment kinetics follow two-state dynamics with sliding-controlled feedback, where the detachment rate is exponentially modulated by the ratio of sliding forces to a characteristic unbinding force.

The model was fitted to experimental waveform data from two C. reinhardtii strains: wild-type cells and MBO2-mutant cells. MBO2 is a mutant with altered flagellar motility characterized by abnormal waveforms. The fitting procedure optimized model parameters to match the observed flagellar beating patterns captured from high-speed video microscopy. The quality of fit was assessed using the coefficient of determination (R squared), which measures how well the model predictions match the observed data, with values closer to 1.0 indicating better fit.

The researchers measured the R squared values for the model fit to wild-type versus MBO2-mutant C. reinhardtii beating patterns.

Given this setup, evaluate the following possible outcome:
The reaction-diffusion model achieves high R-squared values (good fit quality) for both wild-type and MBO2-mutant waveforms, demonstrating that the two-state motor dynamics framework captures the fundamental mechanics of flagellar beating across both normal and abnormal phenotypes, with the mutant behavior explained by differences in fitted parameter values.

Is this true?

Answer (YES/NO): YES